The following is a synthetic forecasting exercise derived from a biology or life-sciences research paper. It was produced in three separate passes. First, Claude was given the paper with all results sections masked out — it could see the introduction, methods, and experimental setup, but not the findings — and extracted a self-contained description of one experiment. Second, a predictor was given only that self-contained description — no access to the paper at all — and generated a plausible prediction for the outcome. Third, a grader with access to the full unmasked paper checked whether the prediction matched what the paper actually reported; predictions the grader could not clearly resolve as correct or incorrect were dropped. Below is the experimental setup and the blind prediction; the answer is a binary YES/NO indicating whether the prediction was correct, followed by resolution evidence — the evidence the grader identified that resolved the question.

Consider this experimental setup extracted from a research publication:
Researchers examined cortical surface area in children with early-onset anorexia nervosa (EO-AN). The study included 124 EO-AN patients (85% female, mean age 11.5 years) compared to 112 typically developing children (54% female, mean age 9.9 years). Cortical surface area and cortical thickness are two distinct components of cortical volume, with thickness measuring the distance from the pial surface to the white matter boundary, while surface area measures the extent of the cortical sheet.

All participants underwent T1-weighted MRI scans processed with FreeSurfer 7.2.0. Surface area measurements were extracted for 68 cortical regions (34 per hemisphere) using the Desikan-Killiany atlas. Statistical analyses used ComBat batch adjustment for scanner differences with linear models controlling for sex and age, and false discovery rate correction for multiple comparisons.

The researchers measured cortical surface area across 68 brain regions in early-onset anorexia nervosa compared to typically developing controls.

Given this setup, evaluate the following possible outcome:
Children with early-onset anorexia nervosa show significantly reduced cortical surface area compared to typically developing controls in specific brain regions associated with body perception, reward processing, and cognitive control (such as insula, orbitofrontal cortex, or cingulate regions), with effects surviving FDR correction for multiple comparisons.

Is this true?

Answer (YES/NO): NO